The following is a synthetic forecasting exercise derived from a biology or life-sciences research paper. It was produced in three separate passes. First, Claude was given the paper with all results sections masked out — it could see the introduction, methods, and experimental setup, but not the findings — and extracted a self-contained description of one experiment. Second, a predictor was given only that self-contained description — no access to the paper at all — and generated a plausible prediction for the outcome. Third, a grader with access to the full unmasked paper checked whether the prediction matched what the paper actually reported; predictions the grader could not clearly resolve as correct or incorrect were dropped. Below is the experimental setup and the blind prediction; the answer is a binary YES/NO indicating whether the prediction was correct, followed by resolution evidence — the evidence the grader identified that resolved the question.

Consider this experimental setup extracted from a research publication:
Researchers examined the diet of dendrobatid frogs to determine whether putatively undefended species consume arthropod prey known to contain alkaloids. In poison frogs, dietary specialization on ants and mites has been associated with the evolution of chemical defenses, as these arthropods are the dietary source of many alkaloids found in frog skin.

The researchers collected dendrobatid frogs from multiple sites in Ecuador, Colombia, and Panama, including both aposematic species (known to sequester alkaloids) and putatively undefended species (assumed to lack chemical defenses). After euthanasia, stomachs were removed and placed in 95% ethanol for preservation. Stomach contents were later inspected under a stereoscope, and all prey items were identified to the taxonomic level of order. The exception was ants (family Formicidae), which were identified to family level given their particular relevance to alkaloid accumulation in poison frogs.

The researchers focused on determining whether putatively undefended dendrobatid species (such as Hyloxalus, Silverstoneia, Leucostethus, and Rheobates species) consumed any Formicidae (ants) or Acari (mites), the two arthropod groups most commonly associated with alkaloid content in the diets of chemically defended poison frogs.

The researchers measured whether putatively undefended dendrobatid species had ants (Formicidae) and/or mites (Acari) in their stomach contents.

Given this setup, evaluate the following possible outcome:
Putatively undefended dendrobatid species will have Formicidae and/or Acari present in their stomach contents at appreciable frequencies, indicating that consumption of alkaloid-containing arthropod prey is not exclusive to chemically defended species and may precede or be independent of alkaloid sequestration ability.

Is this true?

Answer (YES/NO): YES